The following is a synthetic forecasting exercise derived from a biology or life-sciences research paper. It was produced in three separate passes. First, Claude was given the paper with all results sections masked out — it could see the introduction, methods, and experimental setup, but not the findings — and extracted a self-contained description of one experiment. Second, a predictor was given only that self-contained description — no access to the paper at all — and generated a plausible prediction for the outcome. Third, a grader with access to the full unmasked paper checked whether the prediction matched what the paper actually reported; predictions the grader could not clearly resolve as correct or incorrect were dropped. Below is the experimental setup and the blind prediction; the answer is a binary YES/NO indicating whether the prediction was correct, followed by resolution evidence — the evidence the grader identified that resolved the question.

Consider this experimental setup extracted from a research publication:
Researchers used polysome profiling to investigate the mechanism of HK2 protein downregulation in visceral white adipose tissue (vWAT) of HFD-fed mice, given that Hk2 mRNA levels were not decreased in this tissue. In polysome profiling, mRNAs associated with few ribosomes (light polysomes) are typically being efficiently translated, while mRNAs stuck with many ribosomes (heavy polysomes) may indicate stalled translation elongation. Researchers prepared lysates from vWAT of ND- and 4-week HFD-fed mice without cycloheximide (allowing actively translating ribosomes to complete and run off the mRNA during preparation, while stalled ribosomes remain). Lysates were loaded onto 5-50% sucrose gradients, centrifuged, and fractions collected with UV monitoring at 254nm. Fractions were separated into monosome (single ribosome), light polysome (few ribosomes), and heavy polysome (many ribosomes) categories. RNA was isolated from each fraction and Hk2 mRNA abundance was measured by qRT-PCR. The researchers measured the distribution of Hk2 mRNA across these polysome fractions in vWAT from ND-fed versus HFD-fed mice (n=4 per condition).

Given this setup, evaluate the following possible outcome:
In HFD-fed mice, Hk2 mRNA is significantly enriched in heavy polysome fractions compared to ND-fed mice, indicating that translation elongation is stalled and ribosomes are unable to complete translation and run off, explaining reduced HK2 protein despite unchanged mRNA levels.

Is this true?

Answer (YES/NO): YES